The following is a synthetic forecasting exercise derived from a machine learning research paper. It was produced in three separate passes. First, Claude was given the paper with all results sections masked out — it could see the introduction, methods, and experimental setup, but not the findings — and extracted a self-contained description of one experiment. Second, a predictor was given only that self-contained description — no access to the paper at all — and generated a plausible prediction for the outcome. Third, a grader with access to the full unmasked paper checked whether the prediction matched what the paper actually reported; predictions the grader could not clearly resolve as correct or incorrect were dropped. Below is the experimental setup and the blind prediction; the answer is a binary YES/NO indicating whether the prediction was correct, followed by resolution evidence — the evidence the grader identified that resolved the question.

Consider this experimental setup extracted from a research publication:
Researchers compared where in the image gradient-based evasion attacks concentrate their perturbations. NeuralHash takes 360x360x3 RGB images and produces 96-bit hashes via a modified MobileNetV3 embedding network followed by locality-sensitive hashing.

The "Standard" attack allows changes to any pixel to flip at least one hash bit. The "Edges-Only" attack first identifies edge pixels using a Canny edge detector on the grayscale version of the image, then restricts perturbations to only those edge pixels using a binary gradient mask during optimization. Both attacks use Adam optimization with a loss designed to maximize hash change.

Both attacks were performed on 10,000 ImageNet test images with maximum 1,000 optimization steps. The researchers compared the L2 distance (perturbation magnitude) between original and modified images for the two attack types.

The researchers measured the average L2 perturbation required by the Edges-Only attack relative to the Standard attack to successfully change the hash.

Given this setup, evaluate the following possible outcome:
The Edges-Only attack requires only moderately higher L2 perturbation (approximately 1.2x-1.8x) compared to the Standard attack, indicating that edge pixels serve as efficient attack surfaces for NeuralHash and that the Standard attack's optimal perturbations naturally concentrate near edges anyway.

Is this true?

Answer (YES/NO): NO